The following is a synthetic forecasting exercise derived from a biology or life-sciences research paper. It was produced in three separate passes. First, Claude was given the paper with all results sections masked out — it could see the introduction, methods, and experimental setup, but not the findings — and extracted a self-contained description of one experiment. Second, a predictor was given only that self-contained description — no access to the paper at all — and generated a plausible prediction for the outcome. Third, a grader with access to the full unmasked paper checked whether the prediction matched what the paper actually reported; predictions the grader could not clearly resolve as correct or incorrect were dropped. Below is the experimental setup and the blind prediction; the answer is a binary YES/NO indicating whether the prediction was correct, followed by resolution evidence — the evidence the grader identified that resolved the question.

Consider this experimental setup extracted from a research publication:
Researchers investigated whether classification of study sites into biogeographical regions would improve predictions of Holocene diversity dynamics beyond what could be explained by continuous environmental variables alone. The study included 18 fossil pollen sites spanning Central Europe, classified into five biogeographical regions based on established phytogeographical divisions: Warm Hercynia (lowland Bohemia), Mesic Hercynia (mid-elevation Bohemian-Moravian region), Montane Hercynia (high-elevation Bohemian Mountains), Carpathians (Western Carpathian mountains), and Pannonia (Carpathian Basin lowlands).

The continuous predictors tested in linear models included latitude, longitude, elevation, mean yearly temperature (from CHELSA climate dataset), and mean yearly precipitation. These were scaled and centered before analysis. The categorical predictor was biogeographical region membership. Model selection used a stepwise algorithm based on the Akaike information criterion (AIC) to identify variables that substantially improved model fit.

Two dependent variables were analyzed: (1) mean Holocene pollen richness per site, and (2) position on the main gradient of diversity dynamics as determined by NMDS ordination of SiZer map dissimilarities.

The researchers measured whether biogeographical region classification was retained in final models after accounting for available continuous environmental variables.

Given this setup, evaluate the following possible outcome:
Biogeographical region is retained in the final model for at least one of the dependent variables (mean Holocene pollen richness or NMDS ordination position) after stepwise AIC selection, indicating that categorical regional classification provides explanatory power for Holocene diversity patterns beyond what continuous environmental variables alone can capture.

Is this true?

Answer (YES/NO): YES